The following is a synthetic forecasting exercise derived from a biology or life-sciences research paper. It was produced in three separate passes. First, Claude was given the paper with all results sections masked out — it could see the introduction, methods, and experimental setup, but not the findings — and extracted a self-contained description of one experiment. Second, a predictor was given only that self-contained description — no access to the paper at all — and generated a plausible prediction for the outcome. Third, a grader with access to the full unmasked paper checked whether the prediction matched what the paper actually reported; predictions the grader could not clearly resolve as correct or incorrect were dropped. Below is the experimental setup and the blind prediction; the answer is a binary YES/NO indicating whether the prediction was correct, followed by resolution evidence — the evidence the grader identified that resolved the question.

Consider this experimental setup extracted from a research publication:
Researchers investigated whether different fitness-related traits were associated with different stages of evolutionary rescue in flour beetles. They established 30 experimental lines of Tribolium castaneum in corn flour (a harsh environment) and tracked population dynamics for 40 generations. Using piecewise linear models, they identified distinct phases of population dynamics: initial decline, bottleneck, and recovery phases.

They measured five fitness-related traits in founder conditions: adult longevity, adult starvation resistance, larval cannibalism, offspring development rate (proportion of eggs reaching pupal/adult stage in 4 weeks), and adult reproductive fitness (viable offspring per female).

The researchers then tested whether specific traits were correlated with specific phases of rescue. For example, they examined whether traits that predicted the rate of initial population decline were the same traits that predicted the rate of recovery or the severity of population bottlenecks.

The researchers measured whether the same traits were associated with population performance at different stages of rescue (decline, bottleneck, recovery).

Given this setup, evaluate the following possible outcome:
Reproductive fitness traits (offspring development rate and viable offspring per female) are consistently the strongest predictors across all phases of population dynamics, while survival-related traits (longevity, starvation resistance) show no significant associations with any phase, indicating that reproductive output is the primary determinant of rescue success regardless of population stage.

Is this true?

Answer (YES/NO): NO